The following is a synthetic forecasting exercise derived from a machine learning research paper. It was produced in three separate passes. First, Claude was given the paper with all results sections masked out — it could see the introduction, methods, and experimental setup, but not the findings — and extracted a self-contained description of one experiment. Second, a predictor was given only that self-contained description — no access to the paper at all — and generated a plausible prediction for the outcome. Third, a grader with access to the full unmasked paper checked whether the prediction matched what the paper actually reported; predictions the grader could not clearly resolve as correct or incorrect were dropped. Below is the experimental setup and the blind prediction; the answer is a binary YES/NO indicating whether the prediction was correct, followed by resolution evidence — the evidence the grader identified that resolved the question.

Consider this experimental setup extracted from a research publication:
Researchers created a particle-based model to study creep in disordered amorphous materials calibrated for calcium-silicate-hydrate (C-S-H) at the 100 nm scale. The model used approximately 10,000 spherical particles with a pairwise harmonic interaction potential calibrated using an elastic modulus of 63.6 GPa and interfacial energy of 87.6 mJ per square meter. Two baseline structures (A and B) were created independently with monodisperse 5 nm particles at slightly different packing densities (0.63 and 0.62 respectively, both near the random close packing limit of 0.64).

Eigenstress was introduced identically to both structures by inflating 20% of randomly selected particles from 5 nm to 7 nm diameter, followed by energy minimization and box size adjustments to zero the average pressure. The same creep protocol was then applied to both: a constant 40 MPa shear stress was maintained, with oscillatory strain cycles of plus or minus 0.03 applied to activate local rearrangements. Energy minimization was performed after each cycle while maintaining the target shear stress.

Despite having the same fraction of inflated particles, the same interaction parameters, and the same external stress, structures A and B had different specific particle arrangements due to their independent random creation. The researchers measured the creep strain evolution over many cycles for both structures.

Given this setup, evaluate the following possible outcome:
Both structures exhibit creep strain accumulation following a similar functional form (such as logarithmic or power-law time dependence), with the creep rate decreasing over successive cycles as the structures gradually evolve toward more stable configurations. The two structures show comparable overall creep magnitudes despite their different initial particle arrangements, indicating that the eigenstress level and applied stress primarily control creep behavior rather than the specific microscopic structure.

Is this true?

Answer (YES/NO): YES